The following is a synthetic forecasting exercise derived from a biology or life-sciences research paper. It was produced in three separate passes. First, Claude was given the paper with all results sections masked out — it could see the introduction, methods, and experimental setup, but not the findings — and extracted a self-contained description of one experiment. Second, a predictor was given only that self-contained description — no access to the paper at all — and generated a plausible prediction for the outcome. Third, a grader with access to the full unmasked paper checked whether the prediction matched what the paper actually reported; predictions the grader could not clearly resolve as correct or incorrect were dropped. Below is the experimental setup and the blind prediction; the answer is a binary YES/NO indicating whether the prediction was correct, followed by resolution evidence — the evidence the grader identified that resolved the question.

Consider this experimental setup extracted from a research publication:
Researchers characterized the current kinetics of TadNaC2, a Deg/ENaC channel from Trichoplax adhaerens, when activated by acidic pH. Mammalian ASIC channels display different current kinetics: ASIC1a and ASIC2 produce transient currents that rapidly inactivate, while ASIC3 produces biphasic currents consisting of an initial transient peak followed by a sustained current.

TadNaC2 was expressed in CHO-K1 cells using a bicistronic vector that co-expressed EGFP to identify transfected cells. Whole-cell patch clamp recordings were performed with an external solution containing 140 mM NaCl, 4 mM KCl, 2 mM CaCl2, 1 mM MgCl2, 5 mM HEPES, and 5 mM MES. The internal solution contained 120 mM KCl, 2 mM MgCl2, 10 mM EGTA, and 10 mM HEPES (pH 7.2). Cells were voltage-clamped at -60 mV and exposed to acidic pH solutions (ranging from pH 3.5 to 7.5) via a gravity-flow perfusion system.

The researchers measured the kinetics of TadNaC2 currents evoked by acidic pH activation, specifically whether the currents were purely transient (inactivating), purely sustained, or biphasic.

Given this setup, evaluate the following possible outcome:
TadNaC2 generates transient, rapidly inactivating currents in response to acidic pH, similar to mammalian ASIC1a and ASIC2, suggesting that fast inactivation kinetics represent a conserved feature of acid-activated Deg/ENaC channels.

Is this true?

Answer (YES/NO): NO